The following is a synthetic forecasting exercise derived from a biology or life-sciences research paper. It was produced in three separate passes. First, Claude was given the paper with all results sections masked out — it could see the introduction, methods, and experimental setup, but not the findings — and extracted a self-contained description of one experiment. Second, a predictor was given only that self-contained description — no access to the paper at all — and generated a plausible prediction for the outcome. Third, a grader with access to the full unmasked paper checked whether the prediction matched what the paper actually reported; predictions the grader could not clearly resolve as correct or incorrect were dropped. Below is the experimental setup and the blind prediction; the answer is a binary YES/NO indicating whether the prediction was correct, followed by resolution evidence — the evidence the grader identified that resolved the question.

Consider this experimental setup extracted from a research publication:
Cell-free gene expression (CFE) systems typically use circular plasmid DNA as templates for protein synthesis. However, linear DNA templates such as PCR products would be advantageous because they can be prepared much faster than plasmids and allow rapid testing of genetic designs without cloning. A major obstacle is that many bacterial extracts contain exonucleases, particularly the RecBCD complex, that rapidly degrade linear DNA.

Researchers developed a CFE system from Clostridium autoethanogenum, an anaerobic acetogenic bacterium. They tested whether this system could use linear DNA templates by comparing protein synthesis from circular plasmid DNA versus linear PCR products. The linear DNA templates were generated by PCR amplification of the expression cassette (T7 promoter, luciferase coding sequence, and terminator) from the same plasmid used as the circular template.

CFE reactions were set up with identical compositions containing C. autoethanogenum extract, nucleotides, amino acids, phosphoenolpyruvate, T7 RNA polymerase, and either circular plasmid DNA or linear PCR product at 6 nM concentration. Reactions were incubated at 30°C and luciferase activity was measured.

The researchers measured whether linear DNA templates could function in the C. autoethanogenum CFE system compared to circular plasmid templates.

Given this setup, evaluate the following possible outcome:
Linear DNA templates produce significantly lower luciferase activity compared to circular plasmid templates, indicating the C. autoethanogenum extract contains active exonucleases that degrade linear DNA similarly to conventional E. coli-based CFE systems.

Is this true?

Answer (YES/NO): NO